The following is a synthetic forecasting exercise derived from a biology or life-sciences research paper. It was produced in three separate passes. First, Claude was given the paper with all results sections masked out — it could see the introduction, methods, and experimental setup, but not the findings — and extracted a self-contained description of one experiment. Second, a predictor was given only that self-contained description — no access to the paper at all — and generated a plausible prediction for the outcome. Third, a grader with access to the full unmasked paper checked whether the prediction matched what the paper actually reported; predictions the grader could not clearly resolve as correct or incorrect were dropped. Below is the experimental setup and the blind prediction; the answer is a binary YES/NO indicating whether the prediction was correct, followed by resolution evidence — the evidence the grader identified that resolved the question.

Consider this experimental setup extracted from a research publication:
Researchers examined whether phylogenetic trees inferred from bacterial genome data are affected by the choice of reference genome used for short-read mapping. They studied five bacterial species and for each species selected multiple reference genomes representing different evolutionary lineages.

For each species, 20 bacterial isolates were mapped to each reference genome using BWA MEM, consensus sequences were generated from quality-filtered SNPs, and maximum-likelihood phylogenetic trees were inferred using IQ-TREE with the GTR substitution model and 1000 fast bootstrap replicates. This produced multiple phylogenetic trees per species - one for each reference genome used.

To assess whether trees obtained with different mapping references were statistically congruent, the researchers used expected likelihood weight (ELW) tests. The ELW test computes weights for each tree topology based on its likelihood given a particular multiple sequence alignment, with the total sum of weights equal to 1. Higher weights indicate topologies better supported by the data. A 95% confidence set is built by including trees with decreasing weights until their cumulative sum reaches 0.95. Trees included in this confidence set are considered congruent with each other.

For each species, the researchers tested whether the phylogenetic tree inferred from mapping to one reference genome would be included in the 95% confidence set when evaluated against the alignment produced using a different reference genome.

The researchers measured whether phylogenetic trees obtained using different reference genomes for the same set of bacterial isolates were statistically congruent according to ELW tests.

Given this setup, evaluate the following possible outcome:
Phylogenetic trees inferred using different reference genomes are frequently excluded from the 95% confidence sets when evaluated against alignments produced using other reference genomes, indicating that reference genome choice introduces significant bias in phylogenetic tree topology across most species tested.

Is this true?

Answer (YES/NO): YES